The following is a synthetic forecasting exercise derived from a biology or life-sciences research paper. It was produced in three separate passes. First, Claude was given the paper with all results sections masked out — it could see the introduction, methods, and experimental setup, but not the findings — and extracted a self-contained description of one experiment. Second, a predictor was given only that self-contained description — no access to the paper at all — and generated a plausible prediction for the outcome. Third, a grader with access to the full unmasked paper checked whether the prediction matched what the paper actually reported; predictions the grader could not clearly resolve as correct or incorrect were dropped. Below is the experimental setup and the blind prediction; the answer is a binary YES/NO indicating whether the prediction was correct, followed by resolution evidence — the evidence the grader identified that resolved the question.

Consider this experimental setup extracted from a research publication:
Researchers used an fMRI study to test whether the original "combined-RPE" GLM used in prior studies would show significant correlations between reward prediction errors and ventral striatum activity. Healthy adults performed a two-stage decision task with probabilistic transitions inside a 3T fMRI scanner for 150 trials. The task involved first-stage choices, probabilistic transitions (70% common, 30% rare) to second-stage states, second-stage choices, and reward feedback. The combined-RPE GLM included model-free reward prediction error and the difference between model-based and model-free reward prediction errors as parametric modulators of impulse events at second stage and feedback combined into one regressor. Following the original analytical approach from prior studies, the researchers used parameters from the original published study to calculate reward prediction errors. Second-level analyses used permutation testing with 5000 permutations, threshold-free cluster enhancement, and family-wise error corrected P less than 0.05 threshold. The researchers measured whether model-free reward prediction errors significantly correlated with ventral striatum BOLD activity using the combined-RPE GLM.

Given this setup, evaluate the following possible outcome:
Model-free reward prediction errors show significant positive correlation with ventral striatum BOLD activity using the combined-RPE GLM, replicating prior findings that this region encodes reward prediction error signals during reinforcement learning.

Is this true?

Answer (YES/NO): YES